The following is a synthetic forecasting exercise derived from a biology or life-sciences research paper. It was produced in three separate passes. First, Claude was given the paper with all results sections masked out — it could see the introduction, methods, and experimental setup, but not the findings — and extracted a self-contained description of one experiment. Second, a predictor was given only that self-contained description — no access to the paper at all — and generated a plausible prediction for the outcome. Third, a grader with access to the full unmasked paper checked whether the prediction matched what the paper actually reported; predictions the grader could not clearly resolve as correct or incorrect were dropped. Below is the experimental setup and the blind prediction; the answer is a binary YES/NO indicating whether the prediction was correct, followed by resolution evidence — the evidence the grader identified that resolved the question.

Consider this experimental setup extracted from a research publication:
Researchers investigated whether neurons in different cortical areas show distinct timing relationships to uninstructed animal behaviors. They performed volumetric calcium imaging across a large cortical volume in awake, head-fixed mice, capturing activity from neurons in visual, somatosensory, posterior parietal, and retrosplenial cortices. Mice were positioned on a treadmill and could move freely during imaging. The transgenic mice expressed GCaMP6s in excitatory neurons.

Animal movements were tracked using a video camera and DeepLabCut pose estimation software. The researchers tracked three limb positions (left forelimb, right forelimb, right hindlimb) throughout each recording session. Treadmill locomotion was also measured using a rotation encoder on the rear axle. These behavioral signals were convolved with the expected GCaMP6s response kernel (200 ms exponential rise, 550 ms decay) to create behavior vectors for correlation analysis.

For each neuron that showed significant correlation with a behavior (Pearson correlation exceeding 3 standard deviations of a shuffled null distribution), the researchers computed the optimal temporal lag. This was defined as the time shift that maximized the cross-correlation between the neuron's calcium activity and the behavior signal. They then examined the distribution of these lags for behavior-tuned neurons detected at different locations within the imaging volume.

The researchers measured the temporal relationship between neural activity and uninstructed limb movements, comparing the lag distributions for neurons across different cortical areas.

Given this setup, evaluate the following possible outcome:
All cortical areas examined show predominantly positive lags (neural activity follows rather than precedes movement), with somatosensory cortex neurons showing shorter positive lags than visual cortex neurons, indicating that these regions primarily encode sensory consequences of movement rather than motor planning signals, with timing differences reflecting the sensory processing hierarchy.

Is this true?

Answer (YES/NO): NO